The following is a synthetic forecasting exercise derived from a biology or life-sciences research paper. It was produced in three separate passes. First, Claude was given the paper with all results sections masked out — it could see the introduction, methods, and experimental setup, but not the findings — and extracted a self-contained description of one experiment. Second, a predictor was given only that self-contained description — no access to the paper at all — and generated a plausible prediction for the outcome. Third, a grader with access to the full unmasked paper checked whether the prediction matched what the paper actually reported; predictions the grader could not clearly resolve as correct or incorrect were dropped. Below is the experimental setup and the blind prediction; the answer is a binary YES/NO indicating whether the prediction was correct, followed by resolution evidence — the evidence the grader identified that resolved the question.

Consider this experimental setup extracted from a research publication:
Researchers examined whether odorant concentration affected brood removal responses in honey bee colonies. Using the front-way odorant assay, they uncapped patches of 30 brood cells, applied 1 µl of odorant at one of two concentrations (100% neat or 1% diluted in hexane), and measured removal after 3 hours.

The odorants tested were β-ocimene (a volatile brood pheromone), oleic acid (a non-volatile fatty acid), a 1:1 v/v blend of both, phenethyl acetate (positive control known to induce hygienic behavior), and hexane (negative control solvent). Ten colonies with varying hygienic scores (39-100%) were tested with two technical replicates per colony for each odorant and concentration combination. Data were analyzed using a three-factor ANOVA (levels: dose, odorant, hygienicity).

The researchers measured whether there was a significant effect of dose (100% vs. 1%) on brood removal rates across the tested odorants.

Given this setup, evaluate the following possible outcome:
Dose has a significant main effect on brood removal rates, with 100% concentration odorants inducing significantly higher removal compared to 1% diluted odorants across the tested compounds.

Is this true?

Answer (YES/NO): YES